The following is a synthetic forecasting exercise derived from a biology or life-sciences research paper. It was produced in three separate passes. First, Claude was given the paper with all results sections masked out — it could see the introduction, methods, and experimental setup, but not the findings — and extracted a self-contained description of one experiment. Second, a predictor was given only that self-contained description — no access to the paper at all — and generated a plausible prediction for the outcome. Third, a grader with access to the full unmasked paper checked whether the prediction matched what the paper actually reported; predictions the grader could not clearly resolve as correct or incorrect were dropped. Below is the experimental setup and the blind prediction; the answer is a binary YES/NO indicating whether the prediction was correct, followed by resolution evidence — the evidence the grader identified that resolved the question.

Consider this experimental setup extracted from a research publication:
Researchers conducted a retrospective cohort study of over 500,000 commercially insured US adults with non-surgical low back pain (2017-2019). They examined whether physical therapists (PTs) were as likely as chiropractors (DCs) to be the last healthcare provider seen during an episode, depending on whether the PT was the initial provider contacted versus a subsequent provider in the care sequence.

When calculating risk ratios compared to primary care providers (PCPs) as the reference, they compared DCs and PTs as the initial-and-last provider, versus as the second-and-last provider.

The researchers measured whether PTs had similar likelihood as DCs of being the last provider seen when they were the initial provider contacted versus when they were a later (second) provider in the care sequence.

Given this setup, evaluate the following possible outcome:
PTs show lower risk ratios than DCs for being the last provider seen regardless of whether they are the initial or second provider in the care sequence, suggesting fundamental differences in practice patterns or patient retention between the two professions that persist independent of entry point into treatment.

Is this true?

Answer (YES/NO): NO